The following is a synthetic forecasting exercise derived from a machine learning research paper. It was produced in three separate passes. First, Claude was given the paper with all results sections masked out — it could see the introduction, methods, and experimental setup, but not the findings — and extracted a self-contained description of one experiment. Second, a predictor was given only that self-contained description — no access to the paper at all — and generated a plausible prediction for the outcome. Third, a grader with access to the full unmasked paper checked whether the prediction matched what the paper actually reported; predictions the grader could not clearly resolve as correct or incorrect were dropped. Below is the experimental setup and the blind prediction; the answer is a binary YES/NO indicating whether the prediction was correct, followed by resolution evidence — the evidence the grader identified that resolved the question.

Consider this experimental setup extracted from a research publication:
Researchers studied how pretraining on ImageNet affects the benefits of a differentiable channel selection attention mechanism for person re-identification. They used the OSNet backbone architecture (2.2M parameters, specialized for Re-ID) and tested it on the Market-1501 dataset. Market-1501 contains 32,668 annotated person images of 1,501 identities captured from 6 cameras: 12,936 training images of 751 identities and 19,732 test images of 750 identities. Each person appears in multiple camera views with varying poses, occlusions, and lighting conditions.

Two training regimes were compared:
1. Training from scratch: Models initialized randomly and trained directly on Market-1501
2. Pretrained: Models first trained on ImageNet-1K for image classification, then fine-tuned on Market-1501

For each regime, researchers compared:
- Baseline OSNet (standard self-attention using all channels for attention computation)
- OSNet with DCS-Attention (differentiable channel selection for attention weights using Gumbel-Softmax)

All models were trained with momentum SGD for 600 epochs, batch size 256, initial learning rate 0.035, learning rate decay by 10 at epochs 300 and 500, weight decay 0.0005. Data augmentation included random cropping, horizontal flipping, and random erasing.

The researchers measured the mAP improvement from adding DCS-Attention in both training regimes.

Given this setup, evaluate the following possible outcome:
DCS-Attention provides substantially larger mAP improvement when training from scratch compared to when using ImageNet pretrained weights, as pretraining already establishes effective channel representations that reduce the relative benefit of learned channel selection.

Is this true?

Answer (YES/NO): YES